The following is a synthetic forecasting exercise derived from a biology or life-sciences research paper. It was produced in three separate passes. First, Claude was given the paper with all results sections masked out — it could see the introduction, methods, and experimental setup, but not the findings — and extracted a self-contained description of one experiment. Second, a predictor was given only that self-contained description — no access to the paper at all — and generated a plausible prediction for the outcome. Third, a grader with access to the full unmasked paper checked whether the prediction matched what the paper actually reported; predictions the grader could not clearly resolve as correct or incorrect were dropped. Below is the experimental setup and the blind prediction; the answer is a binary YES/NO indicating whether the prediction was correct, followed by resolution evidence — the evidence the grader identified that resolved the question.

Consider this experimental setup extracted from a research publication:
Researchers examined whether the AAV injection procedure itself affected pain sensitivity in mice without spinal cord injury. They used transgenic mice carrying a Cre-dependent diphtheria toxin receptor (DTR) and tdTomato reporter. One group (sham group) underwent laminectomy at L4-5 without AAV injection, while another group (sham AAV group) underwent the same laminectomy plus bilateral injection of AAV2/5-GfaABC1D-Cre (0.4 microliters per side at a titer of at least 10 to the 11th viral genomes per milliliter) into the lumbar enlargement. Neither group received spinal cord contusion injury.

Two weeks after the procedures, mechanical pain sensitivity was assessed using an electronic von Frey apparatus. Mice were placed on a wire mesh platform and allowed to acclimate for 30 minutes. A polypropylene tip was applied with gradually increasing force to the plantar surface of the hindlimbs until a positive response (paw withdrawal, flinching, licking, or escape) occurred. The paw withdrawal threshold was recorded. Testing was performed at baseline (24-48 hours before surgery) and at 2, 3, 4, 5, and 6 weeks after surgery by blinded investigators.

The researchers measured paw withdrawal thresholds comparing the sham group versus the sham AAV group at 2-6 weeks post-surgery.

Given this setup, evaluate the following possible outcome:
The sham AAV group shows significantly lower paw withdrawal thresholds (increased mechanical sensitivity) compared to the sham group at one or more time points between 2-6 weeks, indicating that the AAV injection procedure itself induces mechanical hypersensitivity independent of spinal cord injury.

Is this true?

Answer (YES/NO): NO